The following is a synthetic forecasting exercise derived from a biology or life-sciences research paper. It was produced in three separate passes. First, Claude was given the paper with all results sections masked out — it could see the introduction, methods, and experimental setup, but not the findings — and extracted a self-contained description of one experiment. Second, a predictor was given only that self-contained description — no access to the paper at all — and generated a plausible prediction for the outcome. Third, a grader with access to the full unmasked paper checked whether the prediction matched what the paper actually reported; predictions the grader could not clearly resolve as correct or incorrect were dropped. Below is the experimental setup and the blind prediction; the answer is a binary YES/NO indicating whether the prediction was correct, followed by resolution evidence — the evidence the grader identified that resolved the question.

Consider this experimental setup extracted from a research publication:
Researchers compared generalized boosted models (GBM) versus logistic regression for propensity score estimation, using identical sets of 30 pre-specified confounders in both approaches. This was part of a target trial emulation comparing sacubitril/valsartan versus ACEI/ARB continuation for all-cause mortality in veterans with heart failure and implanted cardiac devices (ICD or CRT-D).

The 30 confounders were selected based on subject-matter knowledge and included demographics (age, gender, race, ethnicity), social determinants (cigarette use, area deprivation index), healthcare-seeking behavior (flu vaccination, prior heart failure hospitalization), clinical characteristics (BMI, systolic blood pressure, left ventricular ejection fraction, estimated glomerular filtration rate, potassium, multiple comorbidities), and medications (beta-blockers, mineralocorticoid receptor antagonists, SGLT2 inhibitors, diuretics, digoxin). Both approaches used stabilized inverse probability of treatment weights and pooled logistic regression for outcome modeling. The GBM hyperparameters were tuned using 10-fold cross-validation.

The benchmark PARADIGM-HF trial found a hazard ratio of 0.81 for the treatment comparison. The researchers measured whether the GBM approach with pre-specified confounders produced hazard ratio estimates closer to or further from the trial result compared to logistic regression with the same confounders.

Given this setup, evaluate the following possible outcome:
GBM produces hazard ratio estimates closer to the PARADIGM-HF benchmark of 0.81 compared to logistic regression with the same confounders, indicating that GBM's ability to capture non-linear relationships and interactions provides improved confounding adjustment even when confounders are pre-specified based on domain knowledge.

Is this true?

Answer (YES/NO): NO